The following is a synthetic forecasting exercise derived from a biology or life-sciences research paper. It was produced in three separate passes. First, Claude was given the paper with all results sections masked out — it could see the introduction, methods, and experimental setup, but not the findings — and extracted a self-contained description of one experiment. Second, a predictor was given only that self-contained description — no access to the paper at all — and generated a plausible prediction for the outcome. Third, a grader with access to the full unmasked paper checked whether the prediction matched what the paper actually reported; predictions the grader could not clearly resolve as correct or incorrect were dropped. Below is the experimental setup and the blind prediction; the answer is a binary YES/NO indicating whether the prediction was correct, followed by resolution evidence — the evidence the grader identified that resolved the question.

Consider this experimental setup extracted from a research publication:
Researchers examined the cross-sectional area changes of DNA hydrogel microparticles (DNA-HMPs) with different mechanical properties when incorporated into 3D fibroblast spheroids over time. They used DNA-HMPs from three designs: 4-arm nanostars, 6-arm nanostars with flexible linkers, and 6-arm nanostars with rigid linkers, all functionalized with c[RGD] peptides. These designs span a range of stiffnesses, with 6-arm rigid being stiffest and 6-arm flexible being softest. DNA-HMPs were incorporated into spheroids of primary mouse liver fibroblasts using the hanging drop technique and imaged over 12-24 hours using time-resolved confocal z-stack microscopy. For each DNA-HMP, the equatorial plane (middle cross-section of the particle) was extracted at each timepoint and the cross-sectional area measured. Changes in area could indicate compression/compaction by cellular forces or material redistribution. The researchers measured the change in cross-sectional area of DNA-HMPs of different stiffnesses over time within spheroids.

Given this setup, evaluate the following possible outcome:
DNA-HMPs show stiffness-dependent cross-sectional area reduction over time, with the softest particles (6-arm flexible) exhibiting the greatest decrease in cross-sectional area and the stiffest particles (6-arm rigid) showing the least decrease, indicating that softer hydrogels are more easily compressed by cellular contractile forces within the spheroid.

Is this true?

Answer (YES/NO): NO